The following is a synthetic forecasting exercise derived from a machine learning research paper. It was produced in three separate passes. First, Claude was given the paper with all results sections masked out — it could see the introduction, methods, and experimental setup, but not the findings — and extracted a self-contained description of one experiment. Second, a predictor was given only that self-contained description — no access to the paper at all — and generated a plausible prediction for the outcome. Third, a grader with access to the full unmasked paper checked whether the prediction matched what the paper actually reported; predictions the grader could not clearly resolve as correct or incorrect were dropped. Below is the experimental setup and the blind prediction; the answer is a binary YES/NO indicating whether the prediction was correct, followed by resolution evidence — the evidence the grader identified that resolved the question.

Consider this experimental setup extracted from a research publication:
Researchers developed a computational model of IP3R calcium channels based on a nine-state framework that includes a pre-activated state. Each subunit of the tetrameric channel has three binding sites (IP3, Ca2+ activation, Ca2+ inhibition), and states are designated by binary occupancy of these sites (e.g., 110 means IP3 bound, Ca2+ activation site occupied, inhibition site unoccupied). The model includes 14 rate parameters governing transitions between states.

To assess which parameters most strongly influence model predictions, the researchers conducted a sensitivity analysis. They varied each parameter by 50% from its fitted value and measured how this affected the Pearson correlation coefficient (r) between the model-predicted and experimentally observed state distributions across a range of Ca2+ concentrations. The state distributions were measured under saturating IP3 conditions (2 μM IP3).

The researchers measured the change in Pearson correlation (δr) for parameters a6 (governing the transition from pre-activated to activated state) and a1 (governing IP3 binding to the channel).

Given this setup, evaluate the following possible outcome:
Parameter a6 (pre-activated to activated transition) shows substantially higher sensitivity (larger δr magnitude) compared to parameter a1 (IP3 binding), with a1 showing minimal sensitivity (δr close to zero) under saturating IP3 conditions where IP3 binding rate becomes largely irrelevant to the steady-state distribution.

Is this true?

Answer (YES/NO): YES